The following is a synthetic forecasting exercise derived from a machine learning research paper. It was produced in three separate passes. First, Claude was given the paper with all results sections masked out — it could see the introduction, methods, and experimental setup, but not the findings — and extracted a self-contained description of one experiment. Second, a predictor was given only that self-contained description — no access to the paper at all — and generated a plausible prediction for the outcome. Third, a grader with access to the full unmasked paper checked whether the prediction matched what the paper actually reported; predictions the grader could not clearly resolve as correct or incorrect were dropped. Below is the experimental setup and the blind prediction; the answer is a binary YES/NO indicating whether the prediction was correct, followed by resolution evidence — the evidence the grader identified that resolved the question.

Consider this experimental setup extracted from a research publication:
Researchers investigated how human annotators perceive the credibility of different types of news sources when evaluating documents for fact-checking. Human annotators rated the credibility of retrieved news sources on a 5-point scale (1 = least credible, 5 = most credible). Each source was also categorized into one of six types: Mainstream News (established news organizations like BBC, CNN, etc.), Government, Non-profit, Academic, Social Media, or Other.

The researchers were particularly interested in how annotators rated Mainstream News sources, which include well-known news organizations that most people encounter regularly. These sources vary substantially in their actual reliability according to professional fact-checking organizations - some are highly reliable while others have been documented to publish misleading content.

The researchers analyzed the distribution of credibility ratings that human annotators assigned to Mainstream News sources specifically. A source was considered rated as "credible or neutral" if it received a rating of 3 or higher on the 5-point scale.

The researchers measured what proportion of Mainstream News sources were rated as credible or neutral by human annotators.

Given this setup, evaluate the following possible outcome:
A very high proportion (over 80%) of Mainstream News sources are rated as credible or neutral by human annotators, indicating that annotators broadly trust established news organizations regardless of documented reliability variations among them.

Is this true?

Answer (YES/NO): YES